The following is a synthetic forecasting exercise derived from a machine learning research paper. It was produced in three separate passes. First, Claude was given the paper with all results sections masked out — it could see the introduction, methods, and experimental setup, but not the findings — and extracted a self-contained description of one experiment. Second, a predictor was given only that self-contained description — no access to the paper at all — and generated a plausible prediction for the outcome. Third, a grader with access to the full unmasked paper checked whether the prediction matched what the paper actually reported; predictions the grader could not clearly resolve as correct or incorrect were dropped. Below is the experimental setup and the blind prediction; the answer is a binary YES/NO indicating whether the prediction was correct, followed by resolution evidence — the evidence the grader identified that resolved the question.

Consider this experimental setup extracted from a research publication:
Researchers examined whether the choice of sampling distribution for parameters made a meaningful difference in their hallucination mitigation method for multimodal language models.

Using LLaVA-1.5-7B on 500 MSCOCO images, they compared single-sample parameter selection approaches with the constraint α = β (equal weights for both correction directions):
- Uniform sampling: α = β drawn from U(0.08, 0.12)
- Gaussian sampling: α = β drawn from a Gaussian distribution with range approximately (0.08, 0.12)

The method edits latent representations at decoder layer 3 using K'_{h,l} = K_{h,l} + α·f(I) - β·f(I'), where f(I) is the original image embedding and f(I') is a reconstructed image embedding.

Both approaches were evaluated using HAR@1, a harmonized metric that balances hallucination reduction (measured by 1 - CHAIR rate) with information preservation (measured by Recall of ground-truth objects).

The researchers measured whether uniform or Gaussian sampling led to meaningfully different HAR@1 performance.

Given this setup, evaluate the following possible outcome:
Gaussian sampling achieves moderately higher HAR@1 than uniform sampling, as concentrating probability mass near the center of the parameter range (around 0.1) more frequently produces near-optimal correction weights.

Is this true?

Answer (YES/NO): NO